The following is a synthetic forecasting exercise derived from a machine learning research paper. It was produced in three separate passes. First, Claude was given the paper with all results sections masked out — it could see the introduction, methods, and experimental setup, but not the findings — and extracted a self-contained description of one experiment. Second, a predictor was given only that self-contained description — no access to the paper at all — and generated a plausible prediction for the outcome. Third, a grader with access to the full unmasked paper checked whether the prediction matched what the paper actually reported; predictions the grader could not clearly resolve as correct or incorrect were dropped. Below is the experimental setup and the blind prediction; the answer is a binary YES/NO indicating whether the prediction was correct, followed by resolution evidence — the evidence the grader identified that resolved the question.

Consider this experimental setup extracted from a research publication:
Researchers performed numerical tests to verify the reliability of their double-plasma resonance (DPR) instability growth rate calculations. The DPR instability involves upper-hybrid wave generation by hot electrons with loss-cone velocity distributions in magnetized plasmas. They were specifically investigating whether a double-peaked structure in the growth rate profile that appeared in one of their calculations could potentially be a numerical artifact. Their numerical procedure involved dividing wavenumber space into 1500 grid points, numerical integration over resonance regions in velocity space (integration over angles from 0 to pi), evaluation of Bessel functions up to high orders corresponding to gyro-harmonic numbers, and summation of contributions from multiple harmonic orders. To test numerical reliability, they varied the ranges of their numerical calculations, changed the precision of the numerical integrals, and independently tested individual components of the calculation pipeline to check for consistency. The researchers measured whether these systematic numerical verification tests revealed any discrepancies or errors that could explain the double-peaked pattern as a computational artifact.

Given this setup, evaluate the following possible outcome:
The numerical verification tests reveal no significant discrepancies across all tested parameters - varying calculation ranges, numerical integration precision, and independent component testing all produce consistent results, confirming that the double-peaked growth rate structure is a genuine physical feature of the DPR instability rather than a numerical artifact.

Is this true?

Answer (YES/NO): NO